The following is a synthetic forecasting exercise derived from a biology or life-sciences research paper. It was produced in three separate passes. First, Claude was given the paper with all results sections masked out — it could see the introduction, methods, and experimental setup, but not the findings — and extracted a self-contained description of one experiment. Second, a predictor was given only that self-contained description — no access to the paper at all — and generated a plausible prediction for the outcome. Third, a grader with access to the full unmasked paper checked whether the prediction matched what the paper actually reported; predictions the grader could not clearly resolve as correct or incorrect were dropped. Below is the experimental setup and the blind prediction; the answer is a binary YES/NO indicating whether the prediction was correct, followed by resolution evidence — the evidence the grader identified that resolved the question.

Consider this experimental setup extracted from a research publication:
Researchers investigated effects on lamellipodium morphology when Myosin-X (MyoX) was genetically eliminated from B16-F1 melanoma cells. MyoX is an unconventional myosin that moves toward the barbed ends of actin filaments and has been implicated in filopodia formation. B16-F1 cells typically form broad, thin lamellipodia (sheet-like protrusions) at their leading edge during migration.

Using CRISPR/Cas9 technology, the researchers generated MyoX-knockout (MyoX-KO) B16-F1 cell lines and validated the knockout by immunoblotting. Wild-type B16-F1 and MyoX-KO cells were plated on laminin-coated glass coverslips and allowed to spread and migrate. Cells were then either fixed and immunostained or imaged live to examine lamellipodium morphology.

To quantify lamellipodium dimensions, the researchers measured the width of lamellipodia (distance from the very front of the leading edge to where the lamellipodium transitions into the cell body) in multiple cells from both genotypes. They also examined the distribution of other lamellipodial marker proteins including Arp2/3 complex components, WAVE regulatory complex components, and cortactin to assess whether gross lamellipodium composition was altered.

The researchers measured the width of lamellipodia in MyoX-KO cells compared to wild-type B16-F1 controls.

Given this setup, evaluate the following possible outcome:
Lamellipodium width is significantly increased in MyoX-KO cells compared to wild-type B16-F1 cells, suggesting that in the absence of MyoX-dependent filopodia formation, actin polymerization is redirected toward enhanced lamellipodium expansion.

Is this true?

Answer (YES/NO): NO